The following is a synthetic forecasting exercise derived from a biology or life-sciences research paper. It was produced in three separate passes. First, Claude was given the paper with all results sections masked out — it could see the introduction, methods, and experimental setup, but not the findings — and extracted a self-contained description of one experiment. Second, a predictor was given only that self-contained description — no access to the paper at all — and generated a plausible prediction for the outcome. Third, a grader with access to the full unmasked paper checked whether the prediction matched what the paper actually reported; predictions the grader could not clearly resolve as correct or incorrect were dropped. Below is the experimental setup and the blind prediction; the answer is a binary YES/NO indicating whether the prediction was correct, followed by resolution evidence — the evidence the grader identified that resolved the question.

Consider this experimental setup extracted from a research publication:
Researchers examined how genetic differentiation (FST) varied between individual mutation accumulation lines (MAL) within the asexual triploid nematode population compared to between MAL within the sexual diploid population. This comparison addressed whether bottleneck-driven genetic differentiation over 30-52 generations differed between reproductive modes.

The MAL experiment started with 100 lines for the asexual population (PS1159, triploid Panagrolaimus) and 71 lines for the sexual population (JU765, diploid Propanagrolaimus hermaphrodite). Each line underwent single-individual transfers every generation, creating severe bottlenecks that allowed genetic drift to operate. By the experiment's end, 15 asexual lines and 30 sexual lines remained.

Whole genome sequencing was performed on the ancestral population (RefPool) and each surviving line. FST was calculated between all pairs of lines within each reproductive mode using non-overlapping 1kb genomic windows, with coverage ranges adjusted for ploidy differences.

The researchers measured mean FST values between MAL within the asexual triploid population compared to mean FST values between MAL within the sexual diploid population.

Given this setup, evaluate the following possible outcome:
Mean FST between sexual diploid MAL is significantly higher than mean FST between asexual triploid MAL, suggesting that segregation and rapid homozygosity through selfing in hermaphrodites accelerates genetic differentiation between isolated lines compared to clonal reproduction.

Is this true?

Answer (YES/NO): NO